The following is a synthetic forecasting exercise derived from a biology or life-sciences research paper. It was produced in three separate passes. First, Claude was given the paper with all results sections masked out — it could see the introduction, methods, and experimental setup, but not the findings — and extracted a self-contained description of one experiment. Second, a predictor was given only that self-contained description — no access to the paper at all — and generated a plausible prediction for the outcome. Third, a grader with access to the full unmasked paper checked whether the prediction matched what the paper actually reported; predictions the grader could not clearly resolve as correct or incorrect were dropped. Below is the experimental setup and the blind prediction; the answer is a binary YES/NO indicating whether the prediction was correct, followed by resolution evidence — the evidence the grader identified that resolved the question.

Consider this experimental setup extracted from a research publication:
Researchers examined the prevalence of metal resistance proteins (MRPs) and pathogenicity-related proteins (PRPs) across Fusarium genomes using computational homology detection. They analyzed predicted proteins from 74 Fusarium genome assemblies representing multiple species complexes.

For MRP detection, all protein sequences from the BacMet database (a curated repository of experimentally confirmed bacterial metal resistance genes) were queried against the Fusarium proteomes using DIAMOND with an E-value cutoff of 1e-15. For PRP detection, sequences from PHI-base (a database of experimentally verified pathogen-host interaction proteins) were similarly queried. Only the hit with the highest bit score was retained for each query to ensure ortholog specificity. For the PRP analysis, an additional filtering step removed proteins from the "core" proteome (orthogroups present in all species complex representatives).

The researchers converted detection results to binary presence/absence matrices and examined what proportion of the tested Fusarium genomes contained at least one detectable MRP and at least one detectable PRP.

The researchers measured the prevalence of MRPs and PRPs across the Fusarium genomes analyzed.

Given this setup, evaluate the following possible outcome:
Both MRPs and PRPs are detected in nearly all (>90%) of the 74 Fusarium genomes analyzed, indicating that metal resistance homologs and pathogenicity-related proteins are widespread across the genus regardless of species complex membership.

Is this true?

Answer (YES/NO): YES